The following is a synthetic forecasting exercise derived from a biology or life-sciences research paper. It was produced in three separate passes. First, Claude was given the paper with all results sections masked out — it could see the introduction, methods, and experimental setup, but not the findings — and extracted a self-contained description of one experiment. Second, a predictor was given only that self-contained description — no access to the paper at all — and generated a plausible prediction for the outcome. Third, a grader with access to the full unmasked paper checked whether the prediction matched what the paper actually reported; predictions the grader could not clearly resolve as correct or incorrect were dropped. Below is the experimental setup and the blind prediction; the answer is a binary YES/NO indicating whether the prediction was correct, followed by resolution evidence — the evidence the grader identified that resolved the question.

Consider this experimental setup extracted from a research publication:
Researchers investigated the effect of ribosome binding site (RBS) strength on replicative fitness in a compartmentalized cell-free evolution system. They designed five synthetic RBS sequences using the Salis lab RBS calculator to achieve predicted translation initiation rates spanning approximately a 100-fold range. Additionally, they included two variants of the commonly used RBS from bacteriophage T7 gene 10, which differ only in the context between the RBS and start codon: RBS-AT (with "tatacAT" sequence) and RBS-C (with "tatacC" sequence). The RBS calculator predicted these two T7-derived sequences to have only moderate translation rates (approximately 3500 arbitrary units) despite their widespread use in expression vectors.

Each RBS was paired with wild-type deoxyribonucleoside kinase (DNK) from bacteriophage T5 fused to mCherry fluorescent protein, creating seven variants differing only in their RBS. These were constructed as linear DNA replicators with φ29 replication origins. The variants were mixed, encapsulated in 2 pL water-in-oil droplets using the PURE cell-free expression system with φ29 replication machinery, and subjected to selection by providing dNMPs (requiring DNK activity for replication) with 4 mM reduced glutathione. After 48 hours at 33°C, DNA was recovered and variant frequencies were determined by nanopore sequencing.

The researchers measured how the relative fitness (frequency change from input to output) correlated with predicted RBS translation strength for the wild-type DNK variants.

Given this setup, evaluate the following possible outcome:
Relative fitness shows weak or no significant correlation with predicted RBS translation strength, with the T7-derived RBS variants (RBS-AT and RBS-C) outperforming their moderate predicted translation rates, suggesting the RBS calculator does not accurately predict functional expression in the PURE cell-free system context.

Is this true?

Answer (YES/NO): NO